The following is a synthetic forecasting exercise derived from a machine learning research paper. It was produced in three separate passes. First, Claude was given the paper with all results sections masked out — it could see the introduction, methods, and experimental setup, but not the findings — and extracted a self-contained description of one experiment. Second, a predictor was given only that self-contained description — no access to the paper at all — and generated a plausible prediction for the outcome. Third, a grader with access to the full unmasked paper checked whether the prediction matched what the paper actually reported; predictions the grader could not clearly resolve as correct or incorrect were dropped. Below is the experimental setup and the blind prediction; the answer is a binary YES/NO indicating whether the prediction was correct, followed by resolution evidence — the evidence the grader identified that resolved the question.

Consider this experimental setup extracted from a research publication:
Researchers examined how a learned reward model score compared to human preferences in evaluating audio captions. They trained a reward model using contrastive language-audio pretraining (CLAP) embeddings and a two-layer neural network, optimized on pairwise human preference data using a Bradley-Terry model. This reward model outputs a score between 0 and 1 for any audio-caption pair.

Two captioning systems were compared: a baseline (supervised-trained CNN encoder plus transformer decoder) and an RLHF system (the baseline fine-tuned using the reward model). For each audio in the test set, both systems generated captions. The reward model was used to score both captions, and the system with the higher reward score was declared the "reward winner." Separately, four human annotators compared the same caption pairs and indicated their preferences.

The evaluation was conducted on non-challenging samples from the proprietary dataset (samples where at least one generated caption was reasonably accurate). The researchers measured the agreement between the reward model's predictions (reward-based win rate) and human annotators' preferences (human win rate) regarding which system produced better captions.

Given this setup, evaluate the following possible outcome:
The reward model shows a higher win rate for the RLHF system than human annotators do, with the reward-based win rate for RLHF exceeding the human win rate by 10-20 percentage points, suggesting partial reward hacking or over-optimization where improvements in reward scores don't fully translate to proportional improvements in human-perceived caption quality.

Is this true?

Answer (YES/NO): YES